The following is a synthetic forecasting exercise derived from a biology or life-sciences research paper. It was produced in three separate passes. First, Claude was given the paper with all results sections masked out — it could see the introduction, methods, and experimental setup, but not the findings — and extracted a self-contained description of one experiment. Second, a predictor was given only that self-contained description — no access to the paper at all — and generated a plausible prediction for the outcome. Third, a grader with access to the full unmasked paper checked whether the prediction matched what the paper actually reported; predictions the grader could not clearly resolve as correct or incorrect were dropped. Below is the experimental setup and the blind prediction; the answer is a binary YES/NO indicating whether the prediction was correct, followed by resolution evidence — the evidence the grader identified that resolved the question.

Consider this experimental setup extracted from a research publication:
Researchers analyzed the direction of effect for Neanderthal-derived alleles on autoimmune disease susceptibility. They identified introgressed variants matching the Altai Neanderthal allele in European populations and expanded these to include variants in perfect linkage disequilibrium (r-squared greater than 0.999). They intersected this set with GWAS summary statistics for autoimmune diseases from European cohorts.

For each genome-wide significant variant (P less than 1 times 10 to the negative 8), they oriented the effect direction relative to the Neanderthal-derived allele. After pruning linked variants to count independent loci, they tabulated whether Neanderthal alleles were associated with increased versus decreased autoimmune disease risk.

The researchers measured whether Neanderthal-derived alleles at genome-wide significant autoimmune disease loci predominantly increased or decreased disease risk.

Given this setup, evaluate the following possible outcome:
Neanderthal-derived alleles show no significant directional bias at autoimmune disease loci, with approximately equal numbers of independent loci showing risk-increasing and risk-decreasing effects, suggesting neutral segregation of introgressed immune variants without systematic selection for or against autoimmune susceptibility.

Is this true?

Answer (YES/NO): NO